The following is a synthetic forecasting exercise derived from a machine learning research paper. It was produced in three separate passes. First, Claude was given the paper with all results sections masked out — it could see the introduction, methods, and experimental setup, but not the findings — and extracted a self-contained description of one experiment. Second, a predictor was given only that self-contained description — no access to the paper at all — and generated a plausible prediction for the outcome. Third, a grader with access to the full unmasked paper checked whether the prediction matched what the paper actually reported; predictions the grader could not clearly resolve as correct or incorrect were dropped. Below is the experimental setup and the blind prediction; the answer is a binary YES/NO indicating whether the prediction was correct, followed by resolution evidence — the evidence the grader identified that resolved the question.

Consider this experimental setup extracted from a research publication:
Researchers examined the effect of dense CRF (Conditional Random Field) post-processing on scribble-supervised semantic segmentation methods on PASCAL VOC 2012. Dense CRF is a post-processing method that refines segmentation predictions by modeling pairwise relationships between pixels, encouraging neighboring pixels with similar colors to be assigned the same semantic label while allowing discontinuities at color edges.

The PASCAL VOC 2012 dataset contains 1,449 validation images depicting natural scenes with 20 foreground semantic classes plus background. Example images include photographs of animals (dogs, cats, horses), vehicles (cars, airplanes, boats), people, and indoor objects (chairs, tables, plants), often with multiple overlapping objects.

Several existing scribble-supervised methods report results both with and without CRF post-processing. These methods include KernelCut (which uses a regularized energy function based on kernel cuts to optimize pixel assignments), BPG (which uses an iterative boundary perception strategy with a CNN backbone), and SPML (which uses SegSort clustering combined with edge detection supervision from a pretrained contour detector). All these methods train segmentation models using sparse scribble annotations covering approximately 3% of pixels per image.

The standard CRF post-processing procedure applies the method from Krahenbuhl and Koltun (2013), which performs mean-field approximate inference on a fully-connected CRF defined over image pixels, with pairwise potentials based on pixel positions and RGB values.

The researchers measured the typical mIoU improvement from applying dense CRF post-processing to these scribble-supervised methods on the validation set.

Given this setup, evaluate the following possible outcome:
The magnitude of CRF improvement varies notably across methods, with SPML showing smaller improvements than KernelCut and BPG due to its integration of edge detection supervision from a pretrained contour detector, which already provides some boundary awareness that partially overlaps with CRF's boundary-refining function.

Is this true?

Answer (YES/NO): NO